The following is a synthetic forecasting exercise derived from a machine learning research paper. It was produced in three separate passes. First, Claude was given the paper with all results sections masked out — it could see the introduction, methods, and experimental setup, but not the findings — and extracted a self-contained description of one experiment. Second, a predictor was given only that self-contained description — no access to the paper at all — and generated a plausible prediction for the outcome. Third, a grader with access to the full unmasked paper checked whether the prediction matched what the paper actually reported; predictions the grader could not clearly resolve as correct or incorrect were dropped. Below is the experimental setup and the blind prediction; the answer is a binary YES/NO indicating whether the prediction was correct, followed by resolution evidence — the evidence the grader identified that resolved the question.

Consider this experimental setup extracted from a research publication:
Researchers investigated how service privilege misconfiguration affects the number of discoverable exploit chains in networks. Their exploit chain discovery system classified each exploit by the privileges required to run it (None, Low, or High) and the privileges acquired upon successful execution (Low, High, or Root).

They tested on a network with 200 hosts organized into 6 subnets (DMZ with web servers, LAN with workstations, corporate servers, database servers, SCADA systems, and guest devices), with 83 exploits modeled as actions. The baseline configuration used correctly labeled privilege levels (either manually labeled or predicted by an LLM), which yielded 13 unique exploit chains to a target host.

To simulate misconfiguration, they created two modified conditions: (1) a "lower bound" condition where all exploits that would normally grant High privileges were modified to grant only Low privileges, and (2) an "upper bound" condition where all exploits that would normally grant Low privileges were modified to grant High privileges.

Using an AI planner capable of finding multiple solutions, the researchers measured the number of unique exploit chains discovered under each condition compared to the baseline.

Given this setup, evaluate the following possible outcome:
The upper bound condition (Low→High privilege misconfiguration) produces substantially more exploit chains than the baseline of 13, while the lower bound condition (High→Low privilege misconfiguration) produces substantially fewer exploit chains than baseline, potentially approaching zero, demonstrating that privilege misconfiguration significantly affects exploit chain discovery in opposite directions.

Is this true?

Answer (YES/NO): NO